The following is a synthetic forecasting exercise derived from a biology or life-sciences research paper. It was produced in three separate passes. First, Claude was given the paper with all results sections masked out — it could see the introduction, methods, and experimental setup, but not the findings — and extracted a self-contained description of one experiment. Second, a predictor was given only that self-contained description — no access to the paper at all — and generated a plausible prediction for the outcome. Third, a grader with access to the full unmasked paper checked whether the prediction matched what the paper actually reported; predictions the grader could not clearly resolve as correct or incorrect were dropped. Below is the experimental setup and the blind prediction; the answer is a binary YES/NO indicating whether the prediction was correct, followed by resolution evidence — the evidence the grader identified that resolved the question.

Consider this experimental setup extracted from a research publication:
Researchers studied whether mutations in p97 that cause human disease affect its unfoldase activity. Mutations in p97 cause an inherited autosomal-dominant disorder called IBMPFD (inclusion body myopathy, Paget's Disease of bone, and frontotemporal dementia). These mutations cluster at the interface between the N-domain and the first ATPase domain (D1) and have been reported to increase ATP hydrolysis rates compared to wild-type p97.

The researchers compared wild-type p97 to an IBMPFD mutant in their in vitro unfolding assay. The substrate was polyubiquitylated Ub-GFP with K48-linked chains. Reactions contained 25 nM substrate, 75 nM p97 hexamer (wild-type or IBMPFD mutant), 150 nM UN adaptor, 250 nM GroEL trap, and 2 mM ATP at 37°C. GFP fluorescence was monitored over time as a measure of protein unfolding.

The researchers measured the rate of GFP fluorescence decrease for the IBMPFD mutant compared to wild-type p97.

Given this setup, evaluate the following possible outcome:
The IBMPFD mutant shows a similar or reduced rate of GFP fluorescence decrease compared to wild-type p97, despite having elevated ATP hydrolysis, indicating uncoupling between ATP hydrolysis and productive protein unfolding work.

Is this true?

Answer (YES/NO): NO